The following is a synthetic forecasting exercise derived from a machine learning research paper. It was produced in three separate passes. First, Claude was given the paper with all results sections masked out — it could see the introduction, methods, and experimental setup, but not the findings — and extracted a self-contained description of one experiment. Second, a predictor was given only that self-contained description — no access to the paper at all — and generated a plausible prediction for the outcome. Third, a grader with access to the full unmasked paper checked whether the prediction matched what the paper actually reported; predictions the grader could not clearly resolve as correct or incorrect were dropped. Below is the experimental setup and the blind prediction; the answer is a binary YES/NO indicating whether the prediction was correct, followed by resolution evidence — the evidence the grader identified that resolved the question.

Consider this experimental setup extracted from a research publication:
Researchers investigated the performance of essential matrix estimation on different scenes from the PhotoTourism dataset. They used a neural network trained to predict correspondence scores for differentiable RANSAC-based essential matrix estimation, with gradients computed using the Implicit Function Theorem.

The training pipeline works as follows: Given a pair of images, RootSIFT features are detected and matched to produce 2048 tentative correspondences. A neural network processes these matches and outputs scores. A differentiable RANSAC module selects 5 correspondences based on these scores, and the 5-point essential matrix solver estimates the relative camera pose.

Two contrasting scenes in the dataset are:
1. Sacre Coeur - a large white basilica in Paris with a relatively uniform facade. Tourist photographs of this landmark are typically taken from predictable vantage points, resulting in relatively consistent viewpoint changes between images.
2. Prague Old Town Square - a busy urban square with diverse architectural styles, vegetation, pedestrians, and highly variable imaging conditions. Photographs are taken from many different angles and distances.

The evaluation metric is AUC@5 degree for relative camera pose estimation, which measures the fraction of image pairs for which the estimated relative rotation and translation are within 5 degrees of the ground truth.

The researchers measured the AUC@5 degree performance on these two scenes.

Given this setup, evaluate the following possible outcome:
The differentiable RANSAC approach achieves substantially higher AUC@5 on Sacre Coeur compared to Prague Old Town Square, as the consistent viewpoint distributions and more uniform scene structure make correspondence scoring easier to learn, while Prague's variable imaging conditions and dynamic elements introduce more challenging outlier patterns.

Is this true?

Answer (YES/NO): YES